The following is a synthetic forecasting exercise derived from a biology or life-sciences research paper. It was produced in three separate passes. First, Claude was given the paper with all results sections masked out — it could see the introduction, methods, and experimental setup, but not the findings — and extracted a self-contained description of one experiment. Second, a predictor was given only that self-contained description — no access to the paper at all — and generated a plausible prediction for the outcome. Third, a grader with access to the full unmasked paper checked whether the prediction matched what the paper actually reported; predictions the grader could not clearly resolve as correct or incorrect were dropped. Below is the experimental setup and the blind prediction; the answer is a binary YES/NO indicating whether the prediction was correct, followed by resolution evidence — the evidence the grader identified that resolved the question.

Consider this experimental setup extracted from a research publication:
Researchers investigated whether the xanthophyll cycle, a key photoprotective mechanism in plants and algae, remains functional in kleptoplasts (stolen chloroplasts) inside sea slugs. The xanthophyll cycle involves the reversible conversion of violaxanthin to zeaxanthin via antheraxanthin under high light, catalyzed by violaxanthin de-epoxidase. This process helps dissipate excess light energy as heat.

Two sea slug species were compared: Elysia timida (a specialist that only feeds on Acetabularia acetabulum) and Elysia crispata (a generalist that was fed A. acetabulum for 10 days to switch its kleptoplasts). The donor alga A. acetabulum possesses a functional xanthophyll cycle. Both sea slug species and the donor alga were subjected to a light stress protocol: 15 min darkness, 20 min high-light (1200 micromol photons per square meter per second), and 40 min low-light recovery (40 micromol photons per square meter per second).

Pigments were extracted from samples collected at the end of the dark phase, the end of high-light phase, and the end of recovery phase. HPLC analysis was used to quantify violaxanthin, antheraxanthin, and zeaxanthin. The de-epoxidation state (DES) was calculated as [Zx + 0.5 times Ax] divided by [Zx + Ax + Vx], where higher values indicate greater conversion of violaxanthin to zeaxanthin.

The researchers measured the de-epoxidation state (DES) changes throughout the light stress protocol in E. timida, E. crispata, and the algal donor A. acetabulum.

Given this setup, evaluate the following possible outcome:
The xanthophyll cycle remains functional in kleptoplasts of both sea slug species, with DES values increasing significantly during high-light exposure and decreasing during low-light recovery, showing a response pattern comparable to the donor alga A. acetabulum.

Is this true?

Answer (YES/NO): NO